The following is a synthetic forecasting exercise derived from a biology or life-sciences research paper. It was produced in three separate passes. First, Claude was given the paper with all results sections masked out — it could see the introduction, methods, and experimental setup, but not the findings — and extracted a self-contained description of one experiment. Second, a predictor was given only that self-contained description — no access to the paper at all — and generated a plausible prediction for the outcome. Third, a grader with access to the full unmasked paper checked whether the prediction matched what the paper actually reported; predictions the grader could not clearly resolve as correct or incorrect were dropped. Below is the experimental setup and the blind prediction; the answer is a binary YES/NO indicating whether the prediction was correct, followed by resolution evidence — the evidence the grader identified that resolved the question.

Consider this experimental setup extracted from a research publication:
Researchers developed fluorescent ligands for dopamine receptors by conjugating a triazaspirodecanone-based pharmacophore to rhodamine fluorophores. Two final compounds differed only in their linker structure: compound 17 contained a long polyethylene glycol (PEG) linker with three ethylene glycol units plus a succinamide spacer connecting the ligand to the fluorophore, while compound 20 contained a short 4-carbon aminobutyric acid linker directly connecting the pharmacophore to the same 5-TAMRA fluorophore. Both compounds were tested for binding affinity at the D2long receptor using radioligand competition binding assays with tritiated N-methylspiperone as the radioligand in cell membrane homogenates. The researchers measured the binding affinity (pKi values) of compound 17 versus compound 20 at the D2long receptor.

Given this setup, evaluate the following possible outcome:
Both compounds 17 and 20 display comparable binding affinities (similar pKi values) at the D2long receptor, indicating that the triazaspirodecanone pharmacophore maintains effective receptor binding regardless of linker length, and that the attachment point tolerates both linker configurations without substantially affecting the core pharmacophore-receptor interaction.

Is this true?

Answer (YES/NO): YES